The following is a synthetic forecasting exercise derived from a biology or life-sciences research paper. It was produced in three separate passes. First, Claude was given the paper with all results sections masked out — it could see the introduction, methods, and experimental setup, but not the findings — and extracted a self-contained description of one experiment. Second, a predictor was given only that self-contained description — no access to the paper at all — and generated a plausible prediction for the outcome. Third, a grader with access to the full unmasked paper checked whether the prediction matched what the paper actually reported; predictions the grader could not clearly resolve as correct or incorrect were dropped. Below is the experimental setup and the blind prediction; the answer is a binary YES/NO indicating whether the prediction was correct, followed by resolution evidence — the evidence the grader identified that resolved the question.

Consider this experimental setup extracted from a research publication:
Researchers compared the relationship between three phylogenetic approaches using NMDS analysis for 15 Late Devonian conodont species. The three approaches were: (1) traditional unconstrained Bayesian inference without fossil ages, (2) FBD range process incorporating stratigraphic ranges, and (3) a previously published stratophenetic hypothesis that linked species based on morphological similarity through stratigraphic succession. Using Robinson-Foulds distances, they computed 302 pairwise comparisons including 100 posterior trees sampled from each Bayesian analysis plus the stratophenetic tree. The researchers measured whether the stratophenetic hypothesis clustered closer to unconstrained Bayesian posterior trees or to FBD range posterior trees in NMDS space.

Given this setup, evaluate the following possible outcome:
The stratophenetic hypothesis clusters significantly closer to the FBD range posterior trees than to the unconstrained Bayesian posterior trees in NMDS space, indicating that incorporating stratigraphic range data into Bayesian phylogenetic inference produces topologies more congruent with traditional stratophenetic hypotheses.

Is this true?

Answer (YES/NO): YES